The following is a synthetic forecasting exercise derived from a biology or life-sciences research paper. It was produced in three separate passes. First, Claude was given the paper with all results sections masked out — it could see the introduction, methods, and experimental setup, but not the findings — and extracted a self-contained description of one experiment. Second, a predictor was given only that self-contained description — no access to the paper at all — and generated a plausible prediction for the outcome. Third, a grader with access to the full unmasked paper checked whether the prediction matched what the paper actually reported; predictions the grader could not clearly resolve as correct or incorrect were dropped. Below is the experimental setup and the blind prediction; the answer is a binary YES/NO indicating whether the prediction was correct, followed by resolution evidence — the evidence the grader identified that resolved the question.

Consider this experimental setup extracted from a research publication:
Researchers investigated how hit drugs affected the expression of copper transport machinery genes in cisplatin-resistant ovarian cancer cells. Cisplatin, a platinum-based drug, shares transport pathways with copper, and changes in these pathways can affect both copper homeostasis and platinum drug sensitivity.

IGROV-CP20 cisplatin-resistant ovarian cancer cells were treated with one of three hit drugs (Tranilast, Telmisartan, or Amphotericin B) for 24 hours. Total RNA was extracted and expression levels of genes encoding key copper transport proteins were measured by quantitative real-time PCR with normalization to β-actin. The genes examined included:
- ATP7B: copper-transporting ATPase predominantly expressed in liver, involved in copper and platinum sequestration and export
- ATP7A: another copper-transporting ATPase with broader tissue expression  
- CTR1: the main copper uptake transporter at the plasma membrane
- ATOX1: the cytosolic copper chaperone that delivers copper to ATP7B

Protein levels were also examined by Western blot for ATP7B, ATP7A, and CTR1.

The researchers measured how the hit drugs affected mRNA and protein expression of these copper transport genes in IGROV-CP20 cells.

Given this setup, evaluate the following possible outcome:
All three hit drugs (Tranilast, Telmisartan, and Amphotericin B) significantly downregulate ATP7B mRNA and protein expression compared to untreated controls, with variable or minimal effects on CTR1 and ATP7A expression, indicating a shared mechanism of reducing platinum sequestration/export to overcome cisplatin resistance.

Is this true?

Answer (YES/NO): NO